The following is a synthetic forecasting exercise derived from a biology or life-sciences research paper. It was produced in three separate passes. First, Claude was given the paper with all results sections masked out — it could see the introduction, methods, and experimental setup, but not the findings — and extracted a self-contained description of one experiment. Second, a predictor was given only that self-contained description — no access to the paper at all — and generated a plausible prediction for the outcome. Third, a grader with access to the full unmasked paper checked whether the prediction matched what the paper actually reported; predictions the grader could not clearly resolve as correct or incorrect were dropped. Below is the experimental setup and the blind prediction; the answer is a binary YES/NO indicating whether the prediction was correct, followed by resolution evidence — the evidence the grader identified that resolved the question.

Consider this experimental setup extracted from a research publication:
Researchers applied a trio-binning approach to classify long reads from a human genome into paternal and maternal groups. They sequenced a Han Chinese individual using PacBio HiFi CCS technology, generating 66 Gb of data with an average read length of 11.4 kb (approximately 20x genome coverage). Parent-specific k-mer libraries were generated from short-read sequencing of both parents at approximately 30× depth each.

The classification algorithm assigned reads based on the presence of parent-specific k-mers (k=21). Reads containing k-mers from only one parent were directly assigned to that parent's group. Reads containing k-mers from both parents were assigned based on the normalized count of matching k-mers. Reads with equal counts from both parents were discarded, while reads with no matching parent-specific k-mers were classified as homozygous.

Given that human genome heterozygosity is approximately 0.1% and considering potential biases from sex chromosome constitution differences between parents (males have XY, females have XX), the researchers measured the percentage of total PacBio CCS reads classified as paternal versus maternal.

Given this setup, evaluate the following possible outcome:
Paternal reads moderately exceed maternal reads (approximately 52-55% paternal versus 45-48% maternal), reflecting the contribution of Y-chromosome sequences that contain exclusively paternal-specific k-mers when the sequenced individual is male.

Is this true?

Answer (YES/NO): NO